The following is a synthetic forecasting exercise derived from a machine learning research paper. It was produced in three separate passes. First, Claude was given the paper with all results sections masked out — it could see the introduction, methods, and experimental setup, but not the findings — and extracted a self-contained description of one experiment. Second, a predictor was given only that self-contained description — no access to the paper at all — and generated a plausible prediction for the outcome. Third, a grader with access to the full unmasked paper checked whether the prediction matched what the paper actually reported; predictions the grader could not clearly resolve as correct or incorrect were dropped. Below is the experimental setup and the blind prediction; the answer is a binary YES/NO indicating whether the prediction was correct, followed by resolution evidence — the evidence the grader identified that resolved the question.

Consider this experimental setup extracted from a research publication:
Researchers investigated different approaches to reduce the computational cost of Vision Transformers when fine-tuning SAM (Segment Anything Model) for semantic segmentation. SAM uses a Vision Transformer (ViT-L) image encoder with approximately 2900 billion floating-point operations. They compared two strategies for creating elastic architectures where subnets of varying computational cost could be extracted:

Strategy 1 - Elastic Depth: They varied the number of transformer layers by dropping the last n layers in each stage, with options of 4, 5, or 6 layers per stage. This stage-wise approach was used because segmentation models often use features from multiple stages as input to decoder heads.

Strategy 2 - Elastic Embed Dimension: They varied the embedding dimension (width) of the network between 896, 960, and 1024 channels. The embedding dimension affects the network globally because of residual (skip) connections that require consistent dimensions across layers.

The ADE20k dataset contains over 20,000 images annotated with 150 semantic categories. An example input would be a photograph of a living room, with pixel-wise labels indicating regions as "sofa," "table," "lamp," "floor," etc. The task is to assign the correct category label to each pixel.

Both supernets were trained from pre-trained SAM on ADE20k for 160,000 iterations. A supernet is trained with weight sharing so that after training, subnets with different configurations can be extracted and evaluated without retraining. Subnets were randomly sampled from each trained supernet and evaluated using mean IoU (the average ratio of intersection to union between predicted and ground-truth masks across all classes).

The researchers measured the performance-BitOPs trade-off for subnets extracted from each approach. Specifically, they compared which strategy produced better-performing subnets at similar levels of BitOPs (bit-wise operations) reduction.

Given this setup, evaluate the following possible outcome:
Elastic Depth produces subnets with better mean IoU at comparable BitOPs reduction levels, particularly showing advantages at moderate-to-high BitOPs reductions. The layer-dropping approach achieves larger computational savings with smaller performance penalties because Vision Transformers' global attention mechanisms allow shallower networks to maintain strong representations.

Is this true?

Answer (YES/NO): YES